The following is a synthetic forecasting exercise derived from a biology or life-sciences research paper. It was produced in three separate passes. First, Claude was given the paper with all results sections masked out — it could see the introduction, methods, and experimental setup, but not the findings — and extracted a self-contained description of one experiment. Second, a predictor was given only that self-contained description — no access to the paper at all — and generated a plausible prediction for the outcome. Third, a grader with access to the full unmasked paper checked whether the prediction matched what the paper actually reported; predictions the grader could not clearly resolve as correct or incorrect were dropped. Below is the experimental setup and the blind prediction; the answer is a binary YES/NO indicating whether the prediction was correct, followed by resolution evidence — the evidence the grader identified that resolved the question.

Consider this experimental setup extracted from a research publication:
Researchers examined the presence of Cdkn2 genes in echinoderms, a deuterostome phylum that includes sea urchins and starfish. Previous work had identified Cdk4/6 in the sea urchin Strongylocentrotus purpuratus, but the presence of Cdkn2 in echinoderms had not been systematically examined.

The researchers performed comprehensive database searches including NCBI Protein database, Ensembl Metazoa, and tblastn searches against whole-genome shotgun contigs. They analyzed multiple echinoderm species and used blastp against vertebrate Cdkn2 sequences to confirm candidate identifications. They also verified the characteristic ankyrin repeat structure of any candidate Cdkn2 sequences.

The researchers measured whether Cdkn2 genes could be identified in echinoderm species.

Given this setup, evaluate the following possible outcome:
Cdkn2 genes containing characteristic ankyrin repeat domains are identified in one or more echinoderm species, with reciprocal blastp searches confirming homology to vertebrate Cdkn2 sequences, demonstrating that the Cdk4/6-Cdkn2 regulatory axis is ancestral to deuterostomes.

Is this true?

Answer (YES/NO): YES